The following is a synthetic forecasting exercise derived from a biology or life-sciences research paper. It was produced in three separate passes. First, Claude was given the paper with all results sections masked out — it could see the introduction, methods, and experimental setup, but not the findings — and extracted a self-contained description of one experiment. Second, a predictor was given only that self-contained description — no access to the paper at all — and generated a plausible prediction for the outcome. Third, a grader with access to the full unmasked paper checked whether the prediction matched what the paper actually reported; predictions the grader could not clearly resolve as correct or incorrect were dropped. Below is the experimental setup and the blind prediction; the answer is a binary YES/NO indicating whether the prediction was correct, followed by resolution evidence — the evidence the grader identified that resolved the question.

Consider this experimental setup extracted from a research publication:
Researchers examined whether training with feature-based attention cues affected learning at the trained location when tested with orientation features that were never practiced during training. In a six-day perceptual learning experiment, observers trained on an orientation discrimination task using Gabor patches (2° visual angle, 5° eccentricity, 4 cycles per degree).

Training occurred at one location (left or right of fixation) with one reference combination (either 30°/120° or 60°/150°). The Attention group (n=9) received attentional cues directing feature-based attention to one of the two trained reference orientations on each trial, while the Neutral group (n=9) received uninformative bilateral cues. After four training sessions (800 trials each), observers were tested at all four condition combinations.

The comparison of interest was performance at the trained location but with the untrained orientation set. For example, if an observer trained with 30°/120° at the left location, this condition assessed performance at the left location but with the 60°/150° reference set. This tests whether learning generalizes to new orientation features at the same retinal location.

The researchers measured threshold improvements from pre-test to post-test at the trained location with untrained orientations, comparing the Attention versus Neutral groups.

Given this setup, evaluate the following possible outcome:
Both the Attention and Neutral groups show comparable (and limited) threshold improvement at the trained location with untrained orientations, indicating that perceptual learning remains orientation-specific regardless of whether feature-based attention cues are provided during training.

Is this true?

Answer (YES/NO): YES